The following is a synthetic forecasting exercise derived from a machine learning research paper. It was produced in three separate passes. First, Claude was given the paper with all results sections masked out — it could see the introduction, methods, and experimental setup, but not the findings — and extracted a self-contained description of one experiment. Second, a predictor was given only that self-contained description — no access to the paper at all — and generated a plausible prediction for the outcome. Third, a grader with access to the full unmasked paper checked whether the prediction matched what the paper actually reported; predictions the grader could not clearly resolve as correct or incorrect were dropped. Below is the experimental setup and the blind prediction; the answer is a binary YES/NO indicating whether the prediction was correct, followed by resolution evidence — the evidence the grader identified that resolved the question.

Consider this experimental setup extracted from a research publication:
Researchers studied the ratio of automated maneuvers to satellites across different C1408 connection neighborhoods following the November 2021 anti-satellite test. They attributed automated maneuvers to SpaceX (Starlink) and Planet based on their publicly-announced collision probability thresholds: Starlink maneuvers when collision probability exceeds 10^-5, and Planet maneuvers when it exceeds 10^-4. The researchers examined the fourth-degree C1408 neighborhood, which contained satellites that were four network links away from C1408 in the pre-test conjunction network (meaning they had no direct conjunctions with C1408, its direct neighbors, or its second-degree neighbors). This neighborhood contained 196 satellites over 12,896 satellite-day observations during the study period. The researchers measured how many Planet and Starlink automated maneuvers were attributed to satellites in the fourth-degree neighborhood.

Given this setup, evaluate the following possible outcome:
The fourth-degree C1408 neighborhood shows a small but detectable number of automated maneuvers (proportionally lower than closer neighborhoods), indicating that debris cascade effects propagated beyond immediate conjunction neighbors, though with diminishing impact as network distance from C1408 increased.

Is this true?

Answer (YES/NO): NO